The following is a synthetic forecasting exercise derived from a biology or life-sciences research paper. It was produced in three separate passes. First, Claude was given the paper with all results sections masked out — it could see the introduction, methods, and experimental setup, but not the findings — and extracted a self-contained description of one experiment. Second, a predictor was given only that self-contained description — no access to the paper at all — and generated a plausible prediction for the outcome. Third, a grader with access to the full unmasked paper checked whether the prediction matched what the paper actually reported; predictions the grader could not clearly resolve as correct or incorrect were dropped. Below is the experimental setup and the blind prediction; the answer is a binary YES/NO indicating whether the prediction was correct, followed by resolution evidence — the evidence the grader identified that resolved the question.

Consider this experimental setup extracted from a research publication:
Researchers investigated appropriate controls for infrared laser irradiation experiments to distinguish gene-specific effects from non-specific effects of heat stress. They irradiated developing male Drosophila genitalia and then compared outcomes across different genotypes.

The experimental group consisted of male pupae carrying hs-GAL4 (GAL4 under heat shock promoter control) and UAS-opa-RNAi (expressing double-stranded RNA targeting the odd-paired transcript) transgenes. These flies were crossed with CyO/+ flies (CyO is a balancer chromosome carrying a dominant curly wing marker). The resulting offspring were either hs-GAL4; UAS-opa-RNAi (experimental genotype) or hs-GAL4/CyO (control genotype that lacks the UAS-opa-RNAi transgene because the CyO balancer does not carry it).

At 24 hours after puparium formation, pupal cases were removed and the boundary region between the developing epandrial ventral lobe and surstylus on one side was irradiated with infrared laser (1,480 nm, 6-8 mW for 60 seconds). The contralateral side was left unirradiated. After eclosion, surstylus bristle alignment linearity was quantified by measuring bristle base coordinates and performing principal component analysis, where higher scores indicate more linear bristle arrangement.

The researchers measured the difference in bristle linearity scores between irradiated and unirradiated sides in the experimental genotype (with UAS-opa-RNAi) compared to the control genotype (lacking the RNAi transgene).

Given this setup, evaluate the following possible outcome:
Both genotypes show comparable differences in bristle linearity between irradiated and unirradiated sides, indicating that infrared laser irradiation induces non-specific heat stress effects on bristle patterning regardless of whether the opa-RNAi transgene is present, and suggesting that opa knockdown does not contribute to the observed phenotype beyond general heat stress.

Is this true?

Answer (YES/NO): NO